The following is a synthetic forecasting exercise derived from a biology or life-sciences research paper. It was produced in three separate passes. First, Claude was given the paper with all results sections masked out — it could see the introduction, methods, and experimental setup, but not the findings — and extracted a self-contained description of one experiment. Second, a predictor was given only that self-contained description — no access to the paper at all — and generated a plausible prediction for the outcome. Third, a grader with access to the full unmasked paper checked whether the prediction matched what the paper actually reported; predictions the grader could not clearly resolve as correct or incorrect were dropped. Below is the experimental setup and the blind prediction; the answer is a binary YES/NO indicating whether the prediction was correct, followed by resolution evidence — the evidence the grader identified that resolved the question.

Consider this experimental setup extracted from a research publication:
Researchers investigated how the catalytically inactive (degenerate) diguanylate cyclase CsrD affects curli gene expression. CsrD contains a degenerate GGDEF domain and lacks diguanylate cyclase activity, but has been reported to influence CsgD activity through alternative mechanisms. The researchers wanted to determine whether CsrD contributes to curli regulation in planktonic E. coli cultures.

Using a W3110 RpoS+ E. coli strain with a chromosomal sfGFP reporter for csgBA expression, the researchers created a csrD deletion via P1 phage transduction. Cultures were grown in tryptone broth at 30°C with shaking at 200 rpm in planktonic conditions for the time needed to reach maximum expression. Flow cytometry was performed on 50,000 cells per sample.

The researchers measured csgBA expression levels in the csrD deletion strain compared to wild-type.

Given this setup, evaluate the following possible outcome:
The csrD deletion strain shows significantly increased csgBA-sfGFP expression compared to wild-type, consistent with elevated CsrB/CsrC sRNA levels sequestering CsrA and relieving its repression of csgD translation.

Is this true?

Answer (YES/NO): NO